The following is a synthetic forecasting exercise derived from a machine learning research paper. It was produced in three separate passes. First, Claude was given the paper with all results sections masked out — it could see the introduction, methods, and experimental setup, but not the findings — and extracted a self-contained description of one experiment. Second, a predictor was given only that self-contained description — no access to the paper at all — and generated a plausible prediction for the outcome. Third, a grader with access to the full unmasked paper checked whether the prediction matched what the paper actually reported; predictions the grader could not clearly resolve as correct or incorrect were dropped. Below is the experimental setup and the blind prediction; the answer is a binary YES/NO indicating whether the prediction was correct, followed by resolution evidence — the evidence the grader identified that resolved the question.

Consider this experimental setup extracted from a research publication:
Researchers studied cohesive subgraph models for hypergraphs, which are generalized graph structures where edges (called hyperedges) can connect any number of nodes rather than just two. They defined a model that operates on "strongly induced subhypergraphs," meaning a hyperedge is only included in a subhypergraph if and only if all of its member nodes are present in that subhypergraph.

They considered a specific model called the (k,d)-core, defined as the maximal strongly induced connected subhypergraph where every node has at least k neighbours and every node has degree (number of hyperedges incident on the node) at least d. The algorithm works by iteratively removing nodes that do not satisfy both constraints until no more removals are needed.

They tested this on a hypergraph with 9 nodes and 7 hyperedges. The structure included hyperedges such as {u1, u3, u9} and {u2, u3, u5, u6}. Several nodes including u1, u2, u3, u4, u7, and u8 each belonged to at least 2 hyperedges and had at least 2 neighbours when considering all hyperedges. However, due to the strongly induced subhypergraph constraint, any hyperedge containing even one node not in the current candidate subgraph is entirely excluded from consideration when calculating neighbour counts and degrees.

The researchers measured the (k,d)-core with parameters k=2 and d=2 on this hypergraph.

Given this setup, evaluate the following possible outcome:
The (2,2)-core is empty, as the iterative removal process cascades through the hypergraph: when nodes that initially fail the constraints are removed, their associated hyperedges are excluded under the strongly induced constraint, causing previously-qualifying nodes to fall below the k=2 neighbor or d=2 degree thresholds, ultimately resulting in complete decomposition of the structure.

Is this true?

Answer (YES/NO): YES